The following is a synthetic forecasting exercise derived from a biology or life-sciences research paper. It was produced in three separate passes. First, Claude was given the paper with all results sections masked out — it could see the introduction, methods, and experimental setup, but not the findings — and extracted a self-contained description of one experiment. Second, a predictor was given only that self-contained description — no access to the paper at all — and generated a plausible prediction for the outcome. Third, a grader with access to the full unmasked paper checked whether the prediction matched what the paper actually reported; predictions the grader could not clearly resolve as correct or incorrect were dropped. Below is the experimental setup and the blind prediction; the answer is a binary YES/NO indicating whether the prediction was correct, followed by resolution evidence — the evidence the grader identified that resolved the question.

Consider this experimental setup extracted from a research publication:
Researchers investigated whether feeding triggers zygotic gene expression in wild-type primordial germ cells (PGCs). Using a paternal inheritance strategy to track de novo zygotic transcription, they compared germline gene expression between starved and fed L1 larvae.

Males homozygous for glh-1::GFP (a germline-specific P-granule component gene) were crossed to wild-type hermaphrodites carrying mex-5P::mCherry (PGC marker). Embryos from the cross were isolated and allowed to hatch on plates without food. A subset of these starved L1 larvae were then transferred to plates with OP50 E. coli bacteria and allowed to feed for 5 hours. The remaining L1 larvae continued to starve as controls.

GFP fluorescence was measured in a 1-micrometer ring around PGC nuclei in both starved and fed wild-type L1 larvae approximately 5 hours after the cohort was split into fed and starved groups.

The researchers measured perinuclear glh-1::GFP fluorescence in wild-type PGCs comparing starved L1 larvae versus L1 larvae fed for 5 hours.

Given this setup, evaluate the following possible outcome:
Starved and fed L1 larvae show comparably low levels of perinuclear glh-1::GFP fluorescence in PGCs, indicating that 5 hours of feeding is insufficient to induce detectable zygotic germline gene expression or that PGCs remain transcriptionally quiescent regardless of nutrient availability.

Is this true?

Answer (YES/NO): NO